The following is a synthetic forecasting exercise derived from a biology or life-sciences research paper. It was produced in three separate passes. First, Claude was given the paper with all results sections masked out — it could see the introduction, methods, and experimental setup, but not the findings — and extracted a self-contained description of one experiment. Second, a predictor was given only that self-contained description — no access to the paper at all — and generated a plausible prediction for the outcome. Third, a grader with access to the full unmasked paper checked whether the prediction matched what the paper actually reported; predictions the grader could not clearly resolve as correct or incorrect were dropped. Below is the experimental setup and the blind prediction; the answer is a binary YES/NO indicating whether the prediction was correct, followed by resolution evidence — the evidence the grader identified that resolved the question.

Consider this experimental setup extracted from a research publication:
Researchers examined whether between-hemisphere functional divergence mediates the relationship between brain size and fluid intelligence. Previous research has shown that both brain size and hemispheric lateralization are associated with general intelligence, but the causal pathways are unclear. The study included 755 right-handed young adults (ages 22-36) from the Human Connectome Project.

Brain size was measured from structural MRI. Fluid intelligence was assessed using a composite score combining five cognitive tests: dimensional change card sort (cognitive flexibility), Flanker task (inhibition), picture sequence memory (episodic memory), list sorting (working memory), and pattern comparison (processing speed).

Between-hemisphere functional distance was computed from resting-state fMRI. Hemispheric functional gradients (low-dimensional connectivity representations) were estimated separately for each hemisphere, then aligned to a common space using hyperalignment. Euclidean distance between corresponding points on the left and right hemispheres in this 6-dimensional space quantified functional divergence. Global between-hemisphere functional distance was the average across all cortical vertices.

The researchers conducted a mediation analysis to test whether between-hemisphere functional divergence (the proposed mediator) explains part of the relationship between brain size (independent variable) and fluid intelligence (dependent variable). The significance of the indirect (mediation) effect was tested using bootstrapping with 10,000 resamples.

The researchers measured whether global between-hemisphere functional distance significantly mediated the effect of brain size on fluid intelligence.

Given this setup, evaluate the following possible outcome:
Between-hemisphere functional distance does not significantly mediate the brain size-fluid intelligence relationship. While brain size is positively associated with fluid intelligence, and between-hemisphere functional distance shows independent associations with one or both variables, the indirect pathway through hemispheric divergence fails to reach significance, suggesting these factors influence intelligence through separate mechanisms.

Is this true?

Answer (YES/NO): NO